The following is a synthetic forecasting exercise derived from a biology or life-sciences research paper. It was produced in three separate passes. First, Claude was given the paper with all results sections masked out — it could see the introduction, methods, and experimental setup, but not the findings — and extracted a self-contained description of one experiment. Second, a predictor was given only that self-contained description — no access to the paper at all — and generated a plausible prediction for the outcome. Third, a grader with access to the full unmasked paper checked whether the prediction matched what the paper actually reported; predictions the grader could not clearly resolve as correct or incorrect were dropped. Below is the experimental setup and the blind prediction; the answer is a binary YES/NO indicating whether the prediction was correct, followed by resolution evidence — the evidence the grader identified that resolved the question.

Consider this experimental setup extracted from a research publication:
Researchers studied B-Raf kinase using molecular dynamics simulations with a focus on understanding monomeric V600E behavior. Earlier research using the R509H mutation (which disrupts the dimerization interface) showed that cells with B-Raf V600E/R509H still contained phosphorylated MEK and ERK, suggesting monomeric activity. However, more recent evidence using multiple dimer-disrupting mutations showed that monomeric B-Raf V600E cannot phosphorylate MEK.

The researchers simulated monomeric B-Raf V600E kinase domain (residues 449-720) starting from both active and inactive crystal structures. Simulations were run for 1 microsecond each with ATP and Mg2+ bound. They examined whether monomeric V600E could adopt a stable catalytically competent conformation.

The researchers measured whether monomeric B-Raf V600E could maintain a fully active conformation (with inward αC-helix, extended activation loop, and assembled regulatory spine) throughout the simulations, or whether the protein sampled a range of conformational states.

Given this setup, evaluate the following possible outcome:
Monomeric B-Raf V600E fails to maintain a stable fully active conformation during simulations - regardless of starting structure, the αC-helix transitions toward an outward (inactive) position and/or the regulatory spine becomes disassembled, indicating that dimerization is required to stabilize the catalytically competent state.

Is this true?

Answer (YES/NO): NO